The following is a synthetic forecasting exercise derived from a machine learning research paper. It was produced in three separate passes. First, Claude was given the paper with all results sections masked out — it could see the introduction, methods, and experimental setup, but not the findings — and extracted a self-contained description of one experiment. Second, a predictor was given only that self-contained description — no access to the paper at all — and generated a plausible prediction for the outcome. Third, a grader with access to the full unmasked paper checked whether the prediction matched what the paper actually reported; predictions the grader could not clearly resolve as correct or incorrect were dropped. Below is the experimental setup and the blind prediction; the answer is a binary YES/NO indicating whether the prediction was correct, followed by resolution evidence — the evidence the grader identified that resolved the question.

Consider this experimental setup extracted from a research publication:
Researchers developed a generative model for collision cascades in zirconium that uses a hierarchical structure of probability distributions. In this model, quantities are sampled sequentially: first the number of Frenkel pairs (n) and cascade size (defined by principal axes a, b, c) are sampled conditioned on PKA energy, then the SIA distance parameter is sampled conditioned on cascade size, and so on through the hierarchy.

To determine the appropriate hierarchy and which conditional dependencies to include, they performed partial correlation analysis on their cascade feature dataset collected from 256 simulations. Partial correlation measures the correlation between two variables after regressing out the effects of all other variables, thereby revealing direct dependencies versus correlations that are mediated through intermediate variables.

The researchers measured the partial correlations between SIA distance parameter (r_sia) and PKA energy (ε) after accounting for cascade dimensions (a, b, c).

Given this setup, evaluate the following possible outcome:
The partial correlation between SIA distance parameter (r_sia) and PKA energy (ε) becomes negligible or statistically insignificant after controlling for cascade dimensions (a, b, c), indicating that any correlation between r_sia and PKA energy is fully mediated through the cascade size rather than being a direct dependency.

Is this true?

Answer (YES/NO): YES